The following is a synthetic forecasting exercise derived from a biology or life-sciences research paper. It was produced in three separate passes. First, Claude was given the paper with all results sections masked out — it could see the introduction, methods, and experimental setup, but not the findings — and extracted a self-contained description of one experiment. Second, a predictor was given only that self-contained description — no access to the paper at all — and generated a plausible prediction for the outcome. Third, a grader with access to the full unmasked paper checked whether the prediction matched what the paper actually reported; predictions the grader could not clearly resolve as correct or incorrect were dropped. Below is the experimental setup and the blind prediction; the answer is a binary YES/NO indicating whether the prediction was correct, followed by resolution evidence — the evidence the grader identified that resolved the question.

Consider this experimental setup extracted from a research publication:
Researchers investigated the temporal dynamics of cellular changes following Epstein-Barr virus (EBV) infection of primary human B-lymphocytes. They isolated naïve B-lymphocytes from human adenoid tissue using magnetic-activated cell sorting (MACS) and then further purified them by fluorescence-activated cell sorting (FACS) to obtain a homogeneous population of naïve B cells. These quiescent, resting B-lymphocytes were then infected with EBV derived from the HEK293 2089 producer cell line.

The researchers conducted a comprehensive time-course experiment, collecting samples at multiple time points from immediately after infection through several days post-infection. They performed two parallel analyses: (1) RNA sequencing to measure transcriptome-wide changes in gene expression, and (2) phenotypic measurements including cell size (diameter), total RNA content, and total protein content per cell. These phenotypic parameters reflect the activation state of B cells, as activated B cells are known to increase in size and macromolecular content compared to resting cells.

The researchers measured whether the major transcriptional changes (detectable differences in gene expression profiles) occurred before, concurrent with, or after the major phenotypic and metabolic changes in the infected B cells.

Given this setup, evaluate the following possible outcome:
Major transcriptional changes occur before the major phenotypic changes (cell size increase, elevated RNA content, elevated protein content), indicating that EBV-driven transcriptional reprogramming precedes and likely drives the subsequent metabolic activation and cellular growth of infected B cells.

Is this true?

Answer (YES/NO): YES